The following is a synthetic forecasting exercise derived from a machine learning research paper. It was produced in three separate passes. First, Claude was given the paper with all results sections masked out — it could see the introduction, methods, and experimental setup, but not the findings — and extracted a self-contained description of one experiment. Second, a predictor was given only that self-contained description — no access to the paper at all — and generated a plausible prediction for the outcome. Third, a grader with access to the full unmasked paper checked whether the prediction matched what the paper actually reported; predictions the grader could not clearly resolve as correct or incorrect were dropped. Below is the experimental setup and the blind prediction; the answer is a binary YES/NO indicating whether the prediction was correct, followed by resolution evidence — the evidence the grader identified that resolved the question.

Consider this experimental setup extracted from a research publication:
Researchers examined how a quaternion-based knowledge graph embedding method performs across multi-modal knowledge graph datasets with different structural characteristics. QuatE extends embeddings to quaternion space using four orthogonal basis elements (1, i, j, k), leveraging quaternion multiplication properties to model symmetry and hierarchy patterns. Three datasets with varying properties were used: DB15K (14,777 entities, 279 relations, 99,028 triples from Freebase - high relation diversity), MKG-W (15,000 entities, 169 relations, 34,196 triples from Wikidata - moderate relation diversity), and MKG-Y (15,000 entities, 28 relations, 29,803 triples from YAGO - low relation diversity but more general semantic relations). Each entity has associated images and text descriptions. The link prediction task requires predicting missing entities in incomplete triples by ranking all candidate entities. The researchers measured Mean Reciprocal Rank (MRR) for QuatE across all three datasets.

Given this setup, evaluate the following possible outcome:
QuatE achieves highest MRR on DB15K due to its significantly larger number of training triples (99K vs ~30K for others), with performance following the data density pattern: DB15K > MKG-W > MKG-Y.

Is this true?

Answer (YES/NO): NO